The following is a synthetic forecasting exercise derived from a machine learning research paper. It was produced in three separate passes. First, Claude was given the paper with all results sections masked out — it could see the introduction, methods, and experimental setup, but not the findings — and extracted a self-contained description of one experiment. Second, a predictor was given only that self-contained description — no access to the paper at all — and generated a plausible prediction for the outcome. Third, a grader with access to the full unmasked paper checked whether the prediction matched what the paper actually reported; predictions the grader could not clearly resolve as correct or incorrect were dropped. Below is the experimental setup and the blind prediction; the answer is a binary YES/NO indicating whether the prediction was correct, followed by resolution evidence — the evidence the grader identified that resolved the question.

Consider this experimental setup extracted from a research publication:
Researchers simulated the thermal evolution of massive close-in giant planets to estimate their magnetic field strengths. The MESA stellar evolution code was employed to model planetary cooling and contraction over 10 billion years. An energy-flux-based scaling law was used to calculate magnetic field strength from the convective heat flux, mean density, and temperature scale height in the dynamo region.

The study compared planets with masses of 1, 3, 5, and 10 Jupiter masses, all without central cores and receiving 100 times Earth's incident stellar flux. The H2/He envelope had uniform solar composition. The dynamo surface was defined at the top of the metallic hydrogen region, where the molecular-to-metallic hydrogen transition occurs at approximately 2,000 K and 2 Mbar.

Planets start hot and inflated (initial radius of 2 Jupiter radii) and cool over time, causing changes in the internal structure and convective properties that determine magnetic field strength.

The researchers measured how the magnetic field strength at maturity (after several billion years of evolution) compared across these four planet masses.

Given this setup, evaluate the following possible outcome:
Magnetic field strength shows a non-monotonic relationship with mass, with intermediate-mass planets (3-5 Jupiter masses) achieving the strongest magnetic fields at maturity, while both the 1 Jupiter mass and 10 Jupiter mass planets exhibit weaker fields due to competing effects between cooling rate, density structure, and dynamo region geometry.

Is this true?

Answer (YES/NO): NO